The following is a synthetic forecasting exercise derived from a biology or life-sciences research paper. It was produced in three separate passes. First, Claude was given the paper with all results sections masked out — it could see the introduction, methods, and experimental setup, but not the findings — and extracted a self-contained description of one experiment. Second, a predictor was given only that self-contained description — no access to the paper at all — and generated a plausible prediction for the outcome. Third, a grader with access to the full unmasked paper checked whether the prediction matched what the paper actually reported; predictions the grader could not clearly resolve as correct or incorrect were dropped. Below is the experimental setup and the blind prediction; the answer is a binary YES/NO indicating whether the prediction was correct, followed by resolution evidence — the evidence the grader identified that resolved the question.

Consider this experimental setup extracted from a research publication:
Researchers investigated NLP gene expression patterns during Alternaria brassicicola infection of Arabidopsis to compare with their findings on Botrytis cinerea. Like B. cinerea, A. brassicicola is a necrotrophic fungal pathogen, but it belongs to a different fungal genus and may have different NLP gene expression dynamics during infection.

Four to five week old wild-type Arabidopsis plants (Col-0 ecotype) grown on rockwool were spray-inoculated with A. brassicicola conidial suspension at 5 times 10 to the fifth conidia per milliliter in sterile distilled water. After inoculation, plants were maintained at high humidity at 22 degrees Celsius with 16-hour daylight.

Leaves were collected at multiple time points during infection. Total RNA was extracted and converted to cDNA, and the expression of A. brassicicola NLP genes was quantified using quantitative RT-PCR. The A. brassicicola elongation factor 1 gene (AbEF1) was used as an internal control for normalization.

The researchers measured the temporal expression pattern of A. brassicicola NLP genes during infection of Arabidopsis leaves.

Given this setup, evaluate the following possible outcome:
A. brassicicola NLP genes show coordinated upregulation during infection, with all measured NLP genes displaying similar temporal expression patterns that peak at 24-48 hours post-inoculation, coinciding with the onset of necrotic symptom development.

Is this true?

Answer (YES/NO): NO